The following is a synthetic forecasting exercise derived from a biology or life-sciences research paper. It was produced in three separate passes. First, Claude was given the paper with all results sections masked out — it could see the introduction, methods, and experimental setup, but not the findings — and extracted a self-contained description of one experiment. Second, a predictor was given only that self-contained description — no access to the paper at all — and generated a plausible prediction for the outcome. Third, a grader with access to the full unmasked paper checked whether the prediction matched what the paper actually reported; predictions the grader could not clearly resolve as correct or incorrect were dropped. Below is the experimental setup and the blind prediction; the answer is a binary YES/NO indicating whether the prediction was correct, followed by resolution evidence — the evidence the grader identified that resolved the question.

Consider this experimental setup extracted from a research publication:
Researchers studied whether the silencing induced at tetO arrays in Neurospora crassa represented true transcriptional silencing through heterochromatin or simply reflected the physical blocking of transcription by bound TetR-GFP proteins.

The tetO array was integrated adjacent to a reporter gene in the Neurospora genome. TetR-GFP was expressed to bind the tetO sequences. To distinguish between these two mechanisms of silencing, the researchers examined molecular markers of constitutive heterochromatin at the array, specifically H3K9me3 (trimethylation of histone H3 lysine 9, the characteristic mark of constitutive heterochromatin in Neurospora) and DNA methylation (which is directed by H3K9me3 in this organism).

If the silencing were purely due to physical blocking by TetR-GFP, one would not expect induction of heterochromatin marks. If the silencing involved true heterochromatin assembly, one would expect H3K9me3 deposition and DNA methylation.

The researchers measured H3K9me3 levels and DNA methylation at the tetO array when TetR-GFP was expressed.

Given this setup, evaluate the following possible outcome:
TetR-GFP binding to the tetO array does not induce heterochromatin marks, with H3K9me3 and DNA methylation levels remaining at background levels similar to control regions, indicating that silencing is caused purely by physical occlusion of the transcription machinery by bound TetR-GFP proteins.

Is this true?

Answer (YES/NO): NO